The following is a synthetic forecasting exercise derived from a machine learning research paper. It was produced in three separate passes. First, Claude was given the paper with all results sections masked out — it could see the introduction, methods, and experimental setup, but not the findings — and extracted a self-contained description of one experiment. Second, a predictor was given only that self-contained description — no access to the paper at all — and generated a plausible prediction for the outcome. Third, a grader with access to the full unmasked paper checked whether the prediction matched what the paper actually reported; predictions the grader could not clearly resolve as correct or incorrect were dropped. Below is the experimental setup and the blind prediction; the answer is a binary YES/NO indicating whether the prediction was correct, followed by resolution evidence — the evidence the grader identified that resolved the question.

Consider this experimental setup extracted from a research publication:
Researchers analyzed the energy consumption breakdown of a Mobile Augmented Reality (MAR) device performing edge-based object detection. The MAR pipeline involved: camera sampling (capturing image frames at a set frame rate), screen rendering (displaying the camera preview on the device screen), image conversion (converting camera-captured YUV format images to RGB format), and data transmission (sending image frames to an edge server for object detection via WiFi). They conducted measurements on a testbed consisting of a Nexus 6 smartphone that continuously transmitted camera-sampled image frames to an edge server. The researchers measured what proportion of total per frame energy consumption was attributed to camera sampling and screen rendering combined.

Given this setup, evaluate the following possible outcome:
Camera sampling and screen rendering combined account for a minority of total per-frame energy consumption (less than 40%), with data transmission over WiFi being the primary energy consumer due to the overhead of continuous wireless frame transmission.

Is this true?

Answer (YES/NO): NO